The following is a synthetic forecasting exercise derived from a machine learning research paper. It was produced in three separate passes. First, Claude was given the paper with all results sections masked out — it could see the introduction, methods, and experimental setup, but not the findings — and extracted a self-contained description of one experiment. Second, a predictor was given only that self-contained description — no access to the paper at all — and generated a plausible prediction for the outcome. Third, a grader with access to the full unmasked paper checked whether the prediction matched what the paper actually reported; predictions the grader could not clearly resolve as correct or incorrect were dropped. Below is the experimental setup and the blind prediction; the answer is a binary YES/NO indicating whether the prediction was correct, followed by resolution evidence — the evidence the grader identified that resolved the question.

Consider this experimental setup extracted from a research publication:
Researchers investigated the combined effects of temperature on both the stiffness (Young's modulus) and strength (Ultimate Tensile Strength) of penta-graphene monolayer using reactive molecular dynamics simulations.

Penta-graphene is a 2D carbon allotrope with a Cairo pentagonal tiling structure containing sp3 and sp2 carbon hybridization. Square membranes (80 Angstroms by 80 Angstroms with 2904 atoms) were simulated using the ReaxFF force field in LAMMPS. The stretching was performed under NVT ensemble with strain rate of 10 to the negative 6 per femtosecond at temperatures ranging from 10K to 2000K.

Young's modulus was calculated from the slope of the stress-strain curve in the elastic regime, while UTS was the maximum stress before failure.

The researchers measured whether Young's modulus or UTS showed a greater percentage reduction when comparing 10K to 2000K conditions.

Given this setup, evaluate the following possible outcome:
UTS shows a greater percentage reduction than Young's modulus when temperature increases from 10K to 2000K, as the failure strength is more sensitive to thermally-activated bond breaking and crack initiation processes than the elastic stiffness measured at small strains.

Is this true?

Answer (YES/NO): YES